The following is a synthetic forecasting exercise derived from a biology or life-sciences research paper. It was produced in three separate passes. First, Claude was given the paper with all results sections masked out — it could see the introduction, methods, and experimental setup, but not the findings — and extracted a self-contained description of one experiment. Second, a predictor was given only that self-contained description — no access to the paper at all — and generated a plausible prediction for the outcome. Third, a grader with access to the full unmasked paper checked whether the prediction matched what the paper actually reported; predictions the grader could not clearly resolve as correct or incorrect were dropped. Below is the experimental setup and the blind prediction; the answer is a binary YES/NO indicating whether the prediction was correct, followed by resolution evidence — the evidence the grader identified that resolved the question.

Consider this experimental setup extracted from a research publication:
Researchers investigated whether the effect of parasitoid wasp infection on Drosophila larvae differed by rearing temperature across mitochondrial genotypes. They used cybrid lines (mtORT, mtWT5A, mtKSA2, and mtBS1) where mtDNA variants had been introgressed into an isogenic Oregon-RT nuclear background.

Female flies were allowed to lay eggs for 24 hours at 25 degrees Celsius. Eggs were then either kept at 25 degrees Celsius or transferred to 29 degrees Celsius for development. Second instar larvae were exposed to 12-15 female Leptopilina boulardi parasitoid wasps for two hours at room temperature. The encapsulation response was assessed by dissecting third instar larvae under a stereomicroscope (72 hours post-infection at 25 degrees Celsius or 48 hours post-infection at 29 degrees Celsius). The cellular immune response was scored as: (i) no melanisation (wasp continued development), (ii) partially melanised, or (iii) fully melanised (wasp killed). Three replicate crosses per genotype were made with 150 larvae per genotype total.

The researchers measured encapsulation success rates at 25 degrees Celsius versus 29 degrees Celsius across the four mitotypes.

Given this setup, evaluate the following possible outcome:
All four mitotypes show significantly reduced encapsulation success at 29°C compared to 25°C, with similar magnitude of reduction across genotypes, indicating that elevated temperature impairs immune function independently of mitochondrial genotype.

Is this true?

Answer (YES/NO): NO